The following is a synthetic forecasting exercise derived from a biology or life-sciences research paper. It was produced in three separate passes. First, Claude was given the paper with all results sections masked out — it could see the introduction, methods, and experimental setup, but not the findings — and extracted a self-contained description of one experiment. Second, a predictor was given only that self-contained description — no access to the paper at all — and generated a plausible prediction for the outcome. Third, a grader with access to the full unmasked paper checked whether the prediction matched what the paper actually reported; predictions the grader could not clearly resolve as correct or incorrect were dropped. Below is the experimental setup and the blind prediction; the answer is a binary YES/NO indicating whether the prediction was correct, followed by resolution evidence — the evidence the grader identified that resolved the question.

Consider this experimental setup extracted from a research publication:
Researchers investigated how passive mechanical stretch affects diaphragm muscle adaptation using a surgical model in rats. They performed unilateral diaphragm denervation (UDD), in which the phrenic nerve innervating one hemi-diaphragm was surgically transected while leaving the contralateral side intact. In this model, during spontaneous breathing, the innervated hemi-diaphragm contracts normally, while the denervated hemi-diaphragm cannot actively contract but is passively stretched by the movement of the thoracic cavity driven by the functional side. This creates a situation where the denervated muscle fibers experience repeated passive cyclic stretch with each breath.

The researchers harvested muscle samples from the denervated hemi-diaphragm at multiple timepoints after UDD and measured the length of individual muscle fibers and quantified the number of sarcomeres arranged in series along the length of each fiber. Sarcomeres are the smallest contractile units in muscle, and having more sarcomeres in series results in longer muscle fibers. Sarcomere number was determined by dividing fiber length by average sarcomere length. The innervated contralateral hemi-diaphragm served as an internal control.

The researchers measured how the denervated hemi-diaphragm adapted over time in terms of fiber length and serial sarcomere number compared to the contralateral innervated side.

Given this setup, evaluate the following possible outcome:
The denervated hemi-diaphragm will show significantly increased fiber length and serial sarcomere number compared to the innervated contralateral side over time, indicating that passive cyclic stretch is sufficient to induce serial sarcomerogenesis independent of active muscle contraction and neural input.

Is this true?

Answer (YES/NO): YES